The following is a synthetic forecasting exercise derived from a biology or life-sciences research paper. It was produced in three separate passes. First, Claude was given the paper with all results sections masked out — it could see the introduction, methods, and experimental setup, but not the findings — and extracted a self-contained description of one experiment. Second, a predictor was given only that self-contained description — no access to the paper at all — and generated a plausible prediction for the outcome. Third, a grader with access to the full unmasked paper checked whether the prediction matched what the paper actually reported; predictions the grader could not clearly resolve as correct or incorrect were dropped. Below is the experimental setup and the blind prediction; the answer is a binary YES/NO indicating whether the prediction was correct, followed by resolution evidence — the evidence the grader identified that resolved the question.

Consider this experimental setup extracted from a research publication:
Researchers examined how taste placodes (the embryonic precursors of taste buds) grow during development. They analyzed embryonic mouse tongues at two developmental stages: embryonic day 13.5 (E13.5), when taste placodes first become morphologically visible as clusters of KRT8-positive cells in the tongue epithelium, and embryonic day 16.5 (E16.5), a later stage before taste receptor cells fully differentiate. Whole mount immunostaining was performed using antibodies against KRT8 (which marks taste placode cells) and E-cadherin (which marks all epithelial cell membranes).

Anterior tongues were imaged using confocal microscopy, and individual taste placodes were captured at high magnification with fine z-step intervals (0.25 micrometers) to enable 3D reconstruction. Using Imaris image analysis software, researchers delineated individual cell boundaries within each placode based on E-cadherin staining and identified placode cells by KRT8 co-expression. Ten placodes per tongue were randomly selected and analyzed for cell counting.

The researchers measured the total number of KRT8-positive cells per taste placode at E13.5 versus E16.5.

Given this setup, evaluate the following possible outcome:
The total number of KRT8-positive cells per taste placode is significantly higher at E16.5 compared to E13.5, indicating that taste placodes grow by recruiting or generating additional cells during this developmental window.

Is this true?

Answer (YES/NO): NO